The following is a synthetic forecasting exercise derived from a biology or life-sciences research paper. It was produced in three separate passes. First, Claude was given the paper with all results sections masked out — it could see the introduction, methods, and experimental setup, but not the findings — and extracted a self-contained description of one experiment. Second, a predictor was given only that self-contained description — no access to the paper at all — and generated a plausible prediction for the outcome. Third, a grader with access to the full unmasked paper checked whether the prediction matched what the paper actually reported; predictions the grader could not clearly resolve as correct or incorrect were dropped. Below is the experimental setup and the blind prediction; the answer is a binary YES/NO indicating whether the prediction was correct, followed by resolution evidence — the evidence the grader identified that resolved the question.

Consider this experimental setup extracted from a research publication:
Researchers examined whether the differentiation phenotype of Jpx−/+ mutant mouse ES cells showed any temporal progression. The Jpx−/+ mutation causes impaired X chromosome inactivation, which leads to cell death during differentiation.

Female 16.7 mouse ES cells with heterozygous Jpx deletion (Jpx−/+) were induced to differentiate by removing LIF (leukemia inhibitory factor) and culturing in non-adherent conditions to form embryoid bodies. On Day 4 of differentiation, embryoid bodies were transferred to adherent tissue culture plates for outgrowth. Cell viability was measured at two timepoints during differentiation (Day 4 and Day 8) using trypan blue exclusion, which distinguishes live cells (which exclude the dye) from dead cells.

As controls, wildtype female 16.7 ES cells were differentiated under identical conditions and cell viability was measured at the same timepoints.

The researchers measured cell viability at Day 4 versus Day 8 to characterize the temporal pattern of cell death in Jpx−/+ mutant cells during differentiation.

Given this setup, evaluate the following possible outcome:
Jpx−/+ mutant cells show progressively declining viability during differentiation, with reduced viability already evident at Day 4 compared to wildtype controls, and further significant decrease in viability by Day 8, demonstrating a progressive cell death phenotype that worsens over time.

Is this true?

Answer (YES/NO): YES